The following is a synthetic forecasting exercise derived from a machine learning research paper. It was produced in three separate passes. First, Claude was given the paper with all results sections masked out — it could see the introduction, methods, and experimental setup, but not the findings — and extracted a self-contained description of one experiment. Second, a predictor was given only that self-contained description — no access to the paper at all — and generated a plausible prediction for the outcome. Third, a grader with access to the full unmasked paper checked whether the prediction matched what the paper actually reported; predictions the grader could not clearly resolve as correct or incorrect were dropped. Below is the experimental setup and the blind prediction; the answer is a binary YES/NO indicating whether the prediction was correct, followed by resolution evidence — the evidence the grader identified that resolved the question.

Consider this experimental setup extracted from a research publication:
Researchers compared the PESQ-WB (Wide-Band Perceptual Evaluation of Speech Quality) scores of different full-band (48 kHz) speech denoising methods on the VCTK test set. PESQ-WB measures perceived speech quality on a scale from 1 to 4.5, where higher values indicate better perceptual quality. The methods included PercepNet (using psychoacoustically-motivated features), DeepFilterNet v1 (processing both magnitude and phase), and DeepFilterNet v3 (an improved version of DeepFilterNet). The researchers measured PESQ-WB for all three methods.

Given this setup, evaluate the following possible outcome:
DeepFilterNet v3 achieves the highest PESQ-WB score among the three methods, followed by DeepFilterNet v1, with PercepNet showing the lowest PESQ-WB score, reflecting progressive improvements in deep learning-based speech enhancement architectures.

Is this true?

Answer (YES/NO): YES